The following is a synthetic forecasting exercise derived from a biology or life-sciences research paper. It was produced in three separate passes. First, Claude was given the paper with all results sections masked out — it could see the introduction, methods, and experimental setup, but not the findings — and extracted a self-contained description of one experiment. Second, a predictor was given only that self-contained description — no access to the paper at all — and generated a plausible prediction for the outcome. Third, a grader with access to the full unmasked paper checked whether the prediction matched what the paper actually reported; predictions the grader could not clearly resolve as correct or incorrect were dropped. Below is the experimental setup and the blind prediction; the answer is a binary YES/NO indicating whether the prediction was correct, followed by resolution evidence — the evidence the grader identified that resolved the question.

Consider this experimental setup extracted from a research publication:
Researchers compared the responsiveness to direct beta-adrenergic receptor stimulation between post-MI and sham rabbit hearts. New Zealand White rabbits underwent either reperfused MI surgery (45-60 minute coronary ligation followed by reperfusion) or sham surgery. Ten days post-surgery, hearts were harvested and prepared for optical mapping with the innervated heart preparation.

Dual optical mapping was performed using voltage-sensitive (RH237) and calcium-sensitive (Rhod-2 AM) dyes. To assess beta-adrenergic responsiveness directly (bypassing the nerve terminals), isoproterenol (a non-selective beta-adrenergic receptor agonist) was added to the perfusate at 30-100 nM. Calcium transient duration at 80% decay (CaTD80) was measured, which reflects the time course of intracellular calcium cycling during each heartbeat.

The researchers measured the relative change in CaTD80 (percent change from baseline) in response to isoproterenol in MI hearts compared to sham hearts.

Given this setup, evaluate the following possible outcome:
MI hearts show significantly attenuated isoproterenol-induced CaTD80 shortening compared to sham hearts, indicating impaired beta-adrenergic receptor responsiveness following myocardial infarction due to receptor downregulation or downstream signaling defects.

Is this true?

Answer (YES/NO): NO